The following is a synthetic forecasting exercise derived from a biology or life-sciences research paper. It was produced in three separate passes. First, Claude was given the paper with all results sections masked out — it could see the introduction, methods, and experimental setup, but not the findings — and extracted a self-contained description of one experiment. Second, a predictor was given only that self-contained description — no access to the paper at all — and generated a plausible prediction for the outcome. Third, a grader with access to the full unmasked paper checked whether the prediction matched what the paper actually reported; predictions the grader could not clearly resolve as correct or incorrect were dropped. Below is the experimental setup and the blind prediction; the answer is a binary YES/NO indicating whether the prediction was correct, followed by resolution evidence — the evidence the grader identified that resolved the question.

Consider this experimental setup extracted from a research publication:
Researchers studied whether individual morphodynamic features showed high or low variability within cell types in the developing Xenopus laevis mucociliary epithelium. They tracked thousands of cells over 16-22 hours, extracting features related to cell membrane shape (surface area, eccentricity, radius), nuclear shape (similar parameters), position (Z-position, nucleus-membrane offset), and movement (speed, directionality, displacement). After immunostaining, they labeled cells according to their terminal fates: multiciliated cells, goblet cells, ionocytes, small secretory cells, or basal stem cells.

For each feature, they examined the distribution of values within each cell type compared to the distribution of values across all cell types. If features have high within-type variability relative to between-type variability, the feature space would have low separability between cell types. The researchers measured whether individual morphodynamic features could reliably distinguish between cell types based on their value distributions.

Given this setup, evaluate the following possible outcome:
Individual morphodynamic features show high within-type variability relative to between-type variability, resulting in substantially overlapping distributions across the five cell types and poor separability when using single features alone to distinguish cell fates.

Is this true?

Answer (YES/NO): YES